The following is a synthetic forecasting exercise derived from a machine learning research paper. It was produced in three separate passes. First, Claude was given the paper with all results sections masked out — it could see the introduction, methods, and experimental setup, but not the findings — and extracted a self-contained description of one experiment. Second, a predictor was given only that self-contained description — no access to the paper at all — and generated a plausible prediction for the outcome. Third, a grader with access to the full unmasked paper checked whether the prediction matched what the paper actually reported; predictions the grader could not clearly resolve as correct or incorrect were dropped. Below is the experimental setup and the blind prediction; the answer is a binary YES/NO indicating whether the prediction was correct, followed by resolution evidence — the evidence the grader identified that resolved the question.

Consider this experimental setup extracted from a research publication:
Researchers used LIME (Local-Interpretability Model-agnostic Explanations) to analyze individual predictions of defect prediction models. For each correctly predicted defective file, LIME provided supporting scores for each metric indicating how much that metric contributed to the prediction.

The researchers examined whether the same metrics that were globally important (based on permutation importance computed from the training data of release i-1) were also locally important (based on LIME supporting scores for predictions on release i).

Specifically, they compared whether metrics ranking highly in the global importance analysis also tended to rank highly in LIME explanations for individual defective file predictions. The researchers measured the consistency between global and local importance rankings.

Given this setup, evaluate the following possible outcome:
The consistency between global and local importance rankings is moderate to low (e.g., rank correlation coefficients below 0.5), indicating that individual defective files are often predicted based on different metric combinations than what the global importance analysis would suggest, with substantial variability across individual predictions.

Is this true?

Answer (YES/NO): NO